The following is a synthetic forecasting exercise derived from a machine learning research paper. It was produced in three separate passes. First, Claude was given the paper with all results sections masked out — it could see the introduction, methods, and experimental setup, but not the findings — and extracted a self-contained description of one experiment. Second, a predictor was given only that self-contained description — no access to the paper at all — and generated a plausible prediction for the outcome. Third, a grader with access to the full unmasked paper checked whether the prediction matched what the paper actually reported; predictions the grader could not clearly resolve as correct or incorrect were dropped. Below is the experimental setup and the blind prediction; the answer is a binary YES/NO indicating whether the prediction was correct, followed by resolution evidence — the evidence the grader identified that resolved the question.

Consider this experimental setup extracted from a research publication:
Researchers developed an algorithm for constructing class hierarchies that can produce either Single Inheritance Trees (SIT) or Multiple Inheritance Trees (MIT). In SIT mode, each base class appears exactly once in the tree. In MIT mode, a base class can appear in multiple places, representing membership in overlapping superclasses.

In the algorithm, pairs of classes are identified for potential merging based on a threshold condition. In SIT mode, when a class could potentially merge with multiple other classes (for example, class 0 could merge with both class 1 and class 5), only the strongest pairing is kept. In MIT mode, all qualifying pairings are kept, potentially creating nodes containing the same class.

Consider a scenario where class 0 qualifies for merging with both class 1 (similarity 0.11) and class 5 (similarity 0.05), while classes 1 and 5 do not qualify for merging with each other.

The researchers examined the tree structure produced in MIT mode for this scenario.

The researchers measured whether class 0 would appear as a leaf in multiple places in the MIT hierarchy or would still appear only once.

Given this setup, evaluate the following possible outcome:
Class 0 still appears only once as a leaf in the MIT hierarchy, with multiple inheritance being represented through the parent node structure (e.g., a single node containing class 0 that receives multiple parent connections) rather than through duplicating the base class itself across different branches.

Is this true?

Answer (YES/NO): NO